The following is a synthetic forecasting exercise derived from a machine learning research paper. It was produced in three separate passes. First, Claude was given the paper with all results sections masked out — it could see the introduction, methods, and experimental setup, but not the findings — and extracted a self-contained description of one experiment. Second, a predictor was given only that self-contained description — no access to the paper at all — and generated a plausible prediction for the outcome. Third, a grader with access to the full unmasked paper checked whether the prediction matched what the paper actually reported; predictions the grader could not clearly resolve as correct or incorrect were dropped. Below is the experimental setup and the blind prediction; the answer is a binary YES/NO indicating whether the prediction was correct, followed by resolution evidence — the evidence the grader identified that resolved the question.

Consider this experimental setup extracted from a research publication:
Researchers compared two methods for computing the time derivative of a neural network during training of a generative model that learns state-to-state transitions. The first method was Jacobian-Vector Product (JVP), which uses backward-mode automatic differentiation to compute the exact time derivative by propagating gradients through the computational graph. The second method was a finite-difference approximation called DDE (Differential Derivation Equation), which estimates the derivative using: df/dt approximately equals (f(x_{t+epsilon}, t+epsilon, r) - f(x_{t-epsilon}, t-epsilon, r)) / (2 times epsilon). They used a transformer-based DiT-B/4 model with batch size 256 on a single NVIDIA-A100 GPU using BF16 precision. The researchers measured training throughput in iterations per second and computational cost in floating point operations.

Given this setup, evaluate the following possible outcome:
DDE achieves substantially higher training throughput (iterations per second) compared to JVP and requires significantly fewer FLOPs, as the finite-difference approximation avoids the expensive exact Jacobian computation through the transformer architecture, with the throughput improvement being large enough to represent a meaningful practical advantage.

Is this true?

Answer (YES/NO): YES